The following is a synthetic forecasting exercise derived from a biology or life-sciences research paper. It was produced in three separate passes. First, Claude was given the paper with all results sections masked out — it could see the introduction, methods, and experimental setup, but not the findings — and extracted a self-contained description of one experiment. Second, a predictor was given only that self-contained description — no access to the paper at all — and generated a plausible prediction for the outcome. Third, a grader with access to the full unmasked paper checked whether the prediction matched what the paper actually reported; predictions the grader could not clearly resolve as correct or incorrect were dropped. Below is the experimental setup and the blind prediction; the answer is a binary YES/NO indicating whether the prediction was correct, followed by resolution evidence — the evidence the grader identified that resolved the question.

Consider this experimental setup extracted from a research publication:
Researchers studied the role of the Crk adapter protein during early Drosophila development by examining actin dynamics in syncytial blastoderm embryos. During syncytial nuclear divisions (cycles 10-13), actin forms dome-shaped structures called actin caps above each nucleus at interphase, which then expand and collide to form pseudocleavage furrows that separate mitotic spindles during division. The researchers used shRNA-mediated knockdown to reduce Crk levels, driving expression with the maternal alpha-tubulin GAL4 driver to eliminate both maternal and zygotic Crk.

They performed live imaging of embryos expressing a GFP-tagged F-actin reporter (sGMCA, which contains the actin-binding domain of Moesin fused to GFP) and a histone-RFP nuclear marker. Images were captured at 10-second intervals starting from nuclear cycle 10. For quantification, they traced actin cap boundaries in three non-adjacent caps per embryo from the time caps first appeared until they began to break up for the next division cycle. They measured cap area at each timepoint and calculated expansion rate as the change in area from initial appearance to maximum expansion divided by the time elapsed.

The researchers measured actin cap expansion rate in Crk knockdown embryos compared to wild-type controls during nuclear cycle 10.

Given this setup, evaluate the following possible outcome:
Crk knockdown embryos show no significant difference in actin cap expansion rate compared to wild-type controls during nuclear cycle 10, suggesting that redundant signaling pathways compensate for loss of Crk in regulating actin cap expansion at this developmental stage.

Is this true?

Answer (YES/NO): NO